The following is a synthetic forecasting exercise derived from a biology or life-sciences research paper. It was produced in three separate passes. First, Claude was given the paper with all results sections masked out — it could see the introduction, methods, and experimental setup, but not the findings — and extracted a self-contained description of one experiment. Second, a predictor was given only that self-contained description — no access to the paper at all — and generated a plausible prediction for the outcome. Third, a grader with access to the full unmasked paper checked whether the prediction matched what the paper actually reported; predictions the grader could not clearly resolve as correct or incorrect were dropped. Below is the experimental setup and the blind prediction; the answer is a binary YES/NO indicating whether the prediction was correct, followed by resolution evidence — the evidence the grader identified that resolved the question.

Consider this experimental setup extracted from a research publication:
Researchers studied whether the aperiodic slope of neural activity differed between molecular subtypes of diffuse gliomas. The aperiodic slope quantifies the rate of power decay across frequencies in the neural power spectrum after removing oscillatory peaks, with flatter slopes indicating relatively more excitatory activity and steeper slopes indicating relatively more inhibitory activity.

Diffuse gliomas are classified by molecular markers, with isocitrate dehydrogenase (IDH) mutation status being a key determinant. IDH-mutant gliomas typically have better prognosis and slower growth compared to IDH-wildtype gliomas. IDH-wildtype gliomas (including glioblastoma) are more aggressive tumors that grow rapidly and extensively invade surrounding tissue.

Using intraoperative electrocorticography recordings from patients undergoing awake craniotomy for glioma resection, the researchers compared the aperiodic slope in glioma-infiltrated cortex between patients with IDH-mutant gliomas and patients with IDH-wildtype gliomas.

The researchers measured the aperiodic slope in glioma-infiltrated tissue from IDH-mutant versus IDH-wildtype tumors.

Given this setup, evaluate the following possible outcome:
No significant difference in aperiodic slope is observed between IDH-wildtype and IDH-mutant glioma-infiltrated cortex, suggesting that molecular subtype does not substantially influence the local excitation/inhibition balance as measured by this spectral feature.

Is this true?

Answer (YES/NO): NO